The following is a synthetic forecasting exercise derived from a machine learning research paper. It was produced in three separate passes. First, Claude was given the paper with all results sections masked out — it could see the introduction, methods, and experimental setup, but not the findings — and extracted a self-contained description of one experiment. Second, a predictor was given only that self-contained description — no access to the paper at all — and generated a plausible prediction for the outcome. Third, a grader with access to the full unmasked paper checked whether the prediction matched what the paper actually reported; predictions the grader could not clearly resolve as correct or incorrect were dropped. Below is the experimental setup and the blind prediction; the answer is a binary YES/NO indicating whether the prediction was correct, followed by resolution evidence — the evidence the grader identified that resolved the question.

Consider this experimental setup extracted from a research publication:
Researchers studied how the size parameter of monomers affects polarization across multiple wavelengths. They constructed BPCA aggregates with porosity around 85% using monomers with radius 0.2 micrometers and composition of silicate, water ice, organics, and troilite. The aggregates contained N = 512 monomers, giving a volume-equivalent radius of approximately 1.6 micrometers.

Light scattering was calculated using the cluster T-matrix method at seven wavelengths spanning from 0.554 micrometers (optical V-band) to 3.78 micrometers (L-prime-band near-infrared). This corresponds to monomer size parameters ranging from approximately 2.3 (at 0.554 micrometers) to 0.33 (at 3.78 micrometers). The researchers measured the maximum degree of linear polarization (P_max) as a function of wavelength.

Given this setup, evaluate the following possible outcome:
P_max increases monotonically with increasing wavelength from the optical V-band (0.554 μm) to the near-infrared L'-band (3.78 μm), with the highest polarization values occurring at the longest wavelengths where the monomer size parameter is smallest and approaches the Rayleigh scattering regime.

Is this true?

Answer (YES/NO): YES